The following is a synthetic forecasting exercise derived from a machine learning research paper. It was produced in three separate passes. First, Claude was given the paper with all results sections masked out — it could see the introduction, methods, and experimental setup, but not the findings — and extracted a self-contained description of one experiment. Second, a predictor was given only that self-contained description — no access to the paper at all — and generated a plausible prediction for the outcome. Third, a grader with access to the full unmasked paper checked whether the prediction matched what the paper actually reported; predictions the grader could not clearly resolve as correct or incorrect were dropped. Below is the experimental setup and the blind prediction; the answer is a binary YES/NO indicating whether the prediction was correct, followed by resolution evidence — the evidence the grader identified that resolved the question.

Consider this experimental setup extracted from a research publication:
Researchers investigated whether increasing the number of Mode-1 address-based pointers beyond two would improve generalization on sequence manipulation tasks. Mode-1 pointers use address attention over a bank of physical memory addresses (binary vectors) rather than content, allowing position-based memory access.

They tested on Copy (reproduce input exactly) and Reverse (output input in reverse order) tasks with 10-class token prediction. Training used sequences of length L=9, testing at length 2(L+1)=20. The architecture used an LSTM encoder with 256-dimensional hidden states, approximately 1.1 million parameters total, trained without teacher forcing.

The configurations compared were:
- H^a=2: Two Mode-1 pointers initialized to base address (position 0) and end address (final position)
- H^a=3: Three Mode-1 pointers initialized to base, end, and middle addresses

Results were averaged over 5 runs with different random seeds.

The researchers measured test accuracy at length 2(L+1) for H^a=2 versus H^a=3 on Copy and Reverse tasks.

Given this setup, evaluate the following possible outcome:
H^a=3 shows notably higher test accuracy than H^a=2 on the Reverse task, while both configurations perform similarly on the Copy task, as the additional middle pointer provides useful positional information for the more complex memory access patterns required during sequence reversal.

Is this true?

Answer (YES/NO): NO